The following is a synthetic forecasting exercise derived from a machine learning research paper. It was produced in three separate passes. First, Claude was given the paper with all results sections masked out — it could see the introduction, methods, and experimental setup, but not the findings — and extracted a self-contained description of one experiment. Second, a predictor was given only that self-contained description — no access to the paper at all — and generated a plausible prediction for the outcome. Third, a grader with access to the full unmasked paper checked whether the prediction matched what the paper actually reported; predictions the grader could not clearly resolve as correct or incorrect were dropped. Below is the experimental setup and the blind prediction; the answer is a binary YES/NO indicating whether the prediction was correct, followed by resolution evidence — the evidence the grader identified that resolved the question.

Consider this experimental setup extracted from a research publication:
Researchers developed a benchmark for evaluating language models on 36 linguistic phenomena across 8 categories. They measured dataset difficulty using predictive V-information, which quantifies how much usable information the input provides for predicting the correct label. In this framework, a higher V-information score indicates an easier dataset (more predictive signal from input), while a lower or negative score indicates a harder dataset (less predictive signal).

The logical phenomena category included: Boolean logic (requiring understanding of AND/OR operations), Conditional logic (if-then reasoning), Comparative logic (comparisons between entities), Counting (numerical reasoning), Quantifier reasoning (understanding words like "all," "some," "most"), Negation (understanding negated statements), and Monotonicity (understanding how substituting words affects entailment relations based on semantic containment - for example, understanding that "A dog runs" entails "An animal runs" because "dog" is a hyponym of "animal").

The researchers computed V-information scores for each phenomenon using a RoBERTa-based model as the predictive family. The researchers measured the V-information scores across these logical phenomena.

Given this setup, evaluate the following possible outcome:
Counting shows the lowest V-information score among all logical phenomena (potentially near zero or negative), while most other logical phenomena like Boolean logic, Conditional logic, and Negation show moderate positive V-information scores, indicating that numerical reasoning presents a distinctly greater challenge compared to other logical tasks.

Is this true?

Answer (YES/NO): NO